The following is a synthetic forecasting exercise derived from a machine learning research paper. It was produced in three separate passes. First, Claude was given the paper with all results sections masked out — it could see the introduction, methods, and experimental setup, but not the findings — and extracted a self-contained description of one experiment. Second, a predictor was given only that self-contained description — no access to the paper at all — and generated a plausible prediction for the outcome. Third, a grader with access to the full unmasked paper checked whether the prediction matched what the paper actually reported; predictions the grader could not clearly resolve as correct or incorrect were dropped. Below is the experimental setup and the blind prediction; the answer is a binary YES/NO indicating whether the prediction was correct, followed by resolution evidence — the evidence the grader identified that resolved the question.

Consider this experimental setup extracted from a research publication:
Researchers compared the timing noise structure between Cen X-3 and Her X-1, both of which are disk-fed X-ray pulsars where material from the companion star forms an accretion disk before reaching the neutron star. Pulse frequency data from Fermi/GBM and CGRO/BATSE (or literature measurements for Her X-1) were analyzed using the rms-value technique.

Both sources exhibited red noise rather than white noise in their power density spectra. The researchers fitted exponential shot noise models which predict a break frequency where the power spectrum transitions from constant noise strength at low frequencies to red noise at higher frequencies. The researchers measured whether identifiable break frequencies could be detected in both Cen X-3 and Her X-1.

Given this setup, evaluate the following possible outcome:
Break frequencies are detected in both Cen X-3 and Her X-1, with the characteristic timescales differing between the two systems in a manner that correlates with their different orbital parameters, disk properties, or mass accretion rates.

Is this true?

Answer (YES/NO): NO